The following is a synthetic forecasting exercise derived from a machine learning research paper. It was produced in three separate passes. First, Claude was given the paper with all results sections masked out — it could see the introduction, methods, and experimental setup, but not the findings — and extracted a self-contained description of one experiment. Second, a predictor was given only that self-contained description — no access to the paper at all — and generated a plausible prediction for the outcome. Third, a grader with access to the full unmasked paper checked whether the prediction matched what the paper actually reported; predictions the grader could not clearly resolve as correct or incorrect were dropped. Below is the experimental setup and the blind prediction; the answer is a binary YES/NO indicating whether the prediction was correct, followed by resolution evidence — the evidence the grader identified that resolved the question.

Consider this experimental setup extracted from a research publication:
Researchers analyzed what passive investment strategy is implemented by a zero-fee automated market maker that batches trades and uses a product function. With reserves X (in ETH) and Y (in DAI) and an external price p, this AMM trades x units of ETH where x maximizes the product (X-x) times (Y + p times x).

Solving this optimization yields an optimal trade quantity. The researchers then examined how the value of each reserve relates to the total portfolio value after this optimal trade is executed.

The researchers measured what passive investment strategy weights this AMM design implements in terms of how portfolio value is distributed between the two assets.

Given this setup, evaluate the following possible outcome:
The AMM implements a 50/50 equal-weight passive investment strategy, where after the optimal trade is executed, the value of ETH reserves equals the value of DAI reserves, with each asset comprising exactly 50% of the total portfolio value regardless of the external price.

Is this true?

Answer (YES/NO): YES